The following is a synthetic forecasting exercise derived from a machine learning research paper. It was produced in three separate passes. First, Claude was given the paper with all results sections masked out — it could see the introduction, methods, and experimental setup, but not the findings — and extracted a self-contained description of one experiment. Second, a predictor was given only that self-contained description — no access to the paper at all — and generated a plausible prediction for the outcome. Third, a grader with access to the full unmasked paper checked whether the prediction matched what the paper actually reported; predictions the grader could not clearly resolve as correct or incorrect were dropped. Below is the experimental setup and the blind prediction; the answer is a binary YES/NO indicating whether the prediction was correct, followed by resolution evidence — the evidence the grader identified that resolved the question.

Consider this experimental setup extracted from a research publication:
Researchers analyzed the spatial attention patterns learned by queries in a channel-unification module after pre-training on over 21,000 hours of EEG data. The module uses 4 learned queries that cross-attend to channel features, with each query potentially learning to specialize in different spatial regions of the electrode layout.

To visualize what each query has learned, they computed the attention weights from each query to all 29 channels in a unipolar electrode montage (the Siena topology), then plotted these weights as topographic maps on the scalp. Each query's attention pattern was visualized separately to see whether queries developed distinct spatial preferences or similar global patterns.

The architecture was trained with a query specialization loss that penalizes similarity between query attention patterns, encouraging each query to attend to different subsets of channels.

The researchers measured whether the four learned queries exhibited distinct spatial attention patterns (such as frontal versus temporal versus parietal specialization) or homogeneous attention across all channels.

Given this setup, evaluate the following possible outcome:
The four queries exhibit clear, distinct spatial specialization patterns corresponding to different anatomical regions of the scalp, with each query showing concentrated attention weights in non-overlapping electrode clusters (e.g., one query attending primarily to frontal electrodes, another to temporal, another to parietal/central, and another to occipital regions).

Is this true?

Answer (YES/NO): NO